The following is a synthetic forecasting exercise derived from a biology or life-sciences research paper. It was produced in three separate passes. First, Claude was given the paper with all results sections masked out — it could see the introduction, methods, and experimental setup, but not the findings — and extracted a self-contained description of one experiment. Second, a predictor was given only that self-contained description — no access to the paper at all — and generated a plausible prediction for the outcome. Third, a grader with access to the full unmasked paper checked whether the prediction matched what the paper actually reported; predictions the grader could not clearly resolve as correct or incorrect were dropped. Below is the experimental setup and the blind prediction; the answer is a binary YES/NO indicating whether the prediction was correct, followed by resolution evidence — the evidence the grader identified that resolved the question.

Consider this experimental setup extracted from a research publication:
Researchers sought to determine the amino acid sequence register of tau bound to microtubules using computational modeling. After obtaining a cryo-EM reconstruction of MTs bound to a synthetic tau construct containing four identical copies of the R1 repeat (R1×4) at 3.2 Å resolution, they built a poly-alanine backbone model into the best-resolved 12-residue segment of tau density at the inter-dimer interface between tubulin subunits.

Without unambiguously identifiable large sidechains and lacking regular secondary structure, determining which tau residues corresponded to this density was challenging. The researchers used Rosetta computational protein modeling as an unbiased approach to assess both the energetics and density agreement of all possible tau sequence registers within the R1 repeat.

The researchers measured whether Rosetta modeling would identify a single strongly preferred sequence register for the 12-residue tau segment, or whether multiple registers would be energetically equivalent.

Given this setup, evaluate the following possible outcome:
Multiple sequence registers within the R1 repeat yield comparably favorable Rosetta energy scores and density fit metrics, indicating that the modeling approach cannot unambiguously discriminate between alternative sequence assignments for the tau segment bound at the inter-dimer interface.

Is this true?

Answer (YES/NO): NO